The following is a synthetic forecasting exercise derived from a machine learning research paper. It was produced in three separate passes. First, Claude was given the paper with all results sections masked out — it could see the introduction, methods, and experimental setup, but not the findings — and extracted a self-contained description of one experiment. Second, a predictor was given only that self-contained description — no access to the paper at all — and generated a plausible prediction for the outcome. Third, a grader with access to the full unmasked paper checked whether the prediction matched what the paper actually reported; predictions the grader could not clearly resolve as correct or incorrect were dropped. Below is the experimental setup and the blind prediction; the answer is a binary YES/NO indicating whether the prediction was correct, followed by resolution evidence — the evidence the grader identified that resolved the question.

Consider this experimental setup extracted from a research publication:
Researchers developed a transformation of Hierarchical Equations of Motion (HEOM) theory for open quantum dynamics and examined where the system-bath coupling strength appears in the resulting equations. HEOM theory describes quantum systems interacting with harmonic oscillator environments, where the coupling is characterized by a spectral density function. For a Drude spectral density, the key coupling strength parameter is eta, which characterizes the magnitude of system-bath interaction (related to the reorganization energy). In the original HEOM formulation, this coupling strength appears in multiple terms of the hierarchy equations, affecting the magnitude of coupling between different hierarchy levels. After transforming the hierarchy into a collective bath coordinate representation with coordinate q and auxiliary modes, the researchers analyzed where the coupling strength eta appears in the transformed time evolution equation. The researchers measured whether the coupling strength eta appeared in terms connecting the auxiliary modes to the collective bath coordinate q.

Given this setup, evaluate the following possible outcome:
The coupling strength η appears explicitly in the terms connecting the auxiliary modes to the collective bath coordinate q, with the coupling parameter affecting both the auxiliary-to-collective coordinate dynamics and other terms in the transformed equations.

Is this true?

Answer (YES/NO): NO